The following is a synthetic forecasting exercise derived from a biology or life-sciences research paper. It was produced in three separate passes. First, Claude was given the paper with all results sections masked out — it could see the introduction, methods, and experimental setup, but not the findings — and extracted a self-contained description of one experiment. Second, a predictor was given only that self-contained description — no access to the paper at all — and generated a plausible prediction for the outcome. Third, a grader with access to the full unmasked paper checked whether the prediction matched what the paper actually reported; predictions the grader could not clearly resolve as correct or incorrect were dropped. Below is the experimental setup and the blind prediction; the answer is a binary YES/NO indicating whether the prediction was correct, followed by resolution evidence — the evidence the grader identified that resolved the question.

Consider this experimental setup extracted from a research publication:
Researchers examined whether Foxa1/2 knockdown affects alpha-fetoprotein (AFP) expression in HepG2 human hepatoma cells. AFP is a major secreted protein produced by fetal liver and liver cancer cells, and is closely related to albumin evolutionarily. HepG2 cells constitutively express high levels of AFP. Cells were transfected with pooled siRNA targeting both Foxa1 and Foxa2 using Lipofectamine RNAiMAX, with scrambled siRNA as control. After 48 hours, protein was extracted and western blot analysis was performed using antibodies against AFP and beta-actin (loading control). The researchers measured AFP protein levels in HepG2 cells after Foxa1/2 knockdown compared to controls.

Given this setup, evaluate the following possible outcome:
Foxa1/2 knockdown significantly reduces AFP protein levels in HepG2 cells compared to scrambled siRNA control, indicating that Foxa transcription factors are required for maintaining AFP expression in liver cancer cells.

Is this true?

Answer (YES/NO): NO